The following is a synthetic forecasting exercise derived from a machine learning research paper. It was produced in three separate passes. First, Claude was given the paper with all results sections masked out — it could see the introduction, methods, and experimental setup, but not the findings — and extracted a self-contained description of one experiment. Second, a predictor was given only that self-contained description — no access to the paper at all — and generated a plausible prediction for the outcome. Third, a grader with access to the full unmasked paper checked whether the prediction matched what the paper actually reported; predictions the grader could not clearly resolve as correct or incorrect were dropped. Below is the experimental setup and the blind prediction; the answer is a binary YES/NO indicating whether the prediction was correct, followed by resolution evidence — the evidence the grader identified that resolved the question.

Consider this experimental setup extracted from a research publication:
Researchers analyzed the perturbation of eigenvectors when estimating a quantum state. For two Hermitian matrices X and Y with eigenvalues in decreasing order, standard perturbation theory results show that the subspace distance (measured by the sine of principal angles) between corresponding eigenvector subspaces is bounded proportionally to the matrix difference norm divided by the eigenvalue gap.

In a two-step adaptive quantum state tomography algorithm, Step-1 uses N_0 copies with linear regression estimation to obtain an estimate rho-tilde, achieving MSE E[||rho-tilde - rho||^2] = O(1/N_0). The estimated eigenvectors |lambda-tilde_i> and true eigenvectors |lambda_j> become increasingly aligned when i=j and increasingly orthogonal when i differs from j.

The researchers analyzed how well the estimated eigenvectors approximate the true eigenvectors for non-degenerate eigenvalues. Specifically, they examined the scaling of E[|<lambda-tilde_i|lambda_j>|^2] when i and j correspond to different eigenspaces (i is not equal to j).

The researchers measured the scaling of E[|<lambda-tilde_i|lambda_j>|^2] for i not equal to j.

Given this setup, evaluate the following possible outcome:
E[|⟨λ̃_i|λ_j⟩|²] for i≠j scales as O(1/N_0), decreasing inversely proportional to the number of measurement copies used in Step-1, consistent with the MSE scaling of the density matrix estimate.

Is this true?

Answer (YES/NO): YES